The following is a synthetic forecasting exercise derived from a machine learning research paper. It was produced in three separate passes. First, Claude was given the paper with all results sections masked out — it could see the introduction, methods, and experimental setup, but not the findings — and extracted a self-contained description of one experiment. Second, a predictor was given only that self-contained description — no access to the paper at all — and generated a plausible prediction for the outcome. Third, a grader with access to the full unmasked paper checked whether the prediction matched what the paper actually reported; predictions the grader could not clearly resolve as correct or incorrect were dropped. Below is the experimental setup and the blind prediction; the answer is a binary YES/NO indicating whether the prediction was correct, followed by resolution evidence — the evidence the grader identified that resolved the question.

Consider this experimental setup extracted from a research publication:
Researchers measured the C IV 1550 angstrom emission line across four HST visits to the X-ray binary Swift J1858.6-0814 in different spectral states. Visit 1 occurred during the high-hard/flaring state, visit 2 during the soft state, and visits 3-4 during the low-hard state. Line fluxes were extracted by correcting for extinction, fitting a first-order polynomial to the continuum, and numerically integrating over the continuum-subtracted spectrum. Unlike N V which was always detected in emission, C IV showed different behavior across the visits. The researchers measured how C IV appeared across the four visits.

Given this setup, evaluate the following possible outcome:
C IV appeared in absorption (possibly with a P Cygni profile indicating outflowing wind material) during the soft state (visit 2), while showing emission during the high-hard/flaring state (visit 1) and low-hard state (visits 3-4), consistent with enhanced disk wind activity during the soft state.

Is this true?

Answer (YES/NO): NO